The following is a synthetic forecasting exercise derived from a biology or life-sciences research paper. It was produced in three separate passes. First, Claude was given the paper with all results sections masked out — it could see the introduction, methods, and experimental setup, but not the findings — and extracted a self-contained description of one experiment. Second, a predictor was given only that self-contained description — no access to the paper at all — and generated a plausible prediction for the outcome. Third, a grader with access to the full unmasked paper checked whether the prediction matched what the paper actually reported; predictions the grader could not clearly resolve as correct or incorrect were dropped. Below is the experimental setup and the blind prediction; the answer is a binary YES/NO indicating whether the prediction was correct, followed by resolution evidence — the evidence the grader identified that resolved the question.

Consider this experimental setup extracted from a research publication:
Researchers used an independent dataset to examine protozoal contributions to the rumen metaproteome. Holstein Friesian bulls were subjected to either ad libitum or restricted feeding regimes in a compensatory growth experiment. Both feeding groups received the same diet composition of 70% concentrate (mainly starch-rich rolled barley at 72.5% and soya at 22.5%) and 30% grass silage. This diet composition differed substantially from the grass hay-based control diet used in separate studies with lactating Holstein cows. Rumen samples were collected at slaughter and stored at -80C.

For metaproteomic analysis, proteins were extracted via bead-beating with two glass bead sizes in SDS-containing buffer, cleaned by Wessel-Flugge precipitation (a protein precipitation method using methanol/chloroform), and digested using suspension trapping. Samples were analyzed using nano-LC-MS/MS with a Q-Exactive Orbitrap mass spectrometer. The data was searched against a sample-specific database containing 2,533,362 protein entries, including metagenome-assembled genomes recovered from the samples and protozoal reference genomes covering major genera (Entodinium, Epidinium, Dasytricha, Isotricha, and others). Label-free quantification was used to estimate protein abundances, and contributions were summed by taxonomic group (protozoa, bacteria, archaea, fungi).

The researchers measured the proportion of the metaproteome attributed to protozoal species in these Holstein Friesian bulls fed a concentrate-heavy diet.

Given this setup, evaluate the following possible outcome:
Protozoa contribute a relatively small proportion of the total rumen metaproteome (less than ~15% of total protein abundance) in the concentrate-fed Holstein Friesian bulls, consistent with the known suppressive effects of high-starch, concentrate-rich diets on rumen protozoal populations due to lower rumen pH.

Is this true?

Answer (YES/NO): NO